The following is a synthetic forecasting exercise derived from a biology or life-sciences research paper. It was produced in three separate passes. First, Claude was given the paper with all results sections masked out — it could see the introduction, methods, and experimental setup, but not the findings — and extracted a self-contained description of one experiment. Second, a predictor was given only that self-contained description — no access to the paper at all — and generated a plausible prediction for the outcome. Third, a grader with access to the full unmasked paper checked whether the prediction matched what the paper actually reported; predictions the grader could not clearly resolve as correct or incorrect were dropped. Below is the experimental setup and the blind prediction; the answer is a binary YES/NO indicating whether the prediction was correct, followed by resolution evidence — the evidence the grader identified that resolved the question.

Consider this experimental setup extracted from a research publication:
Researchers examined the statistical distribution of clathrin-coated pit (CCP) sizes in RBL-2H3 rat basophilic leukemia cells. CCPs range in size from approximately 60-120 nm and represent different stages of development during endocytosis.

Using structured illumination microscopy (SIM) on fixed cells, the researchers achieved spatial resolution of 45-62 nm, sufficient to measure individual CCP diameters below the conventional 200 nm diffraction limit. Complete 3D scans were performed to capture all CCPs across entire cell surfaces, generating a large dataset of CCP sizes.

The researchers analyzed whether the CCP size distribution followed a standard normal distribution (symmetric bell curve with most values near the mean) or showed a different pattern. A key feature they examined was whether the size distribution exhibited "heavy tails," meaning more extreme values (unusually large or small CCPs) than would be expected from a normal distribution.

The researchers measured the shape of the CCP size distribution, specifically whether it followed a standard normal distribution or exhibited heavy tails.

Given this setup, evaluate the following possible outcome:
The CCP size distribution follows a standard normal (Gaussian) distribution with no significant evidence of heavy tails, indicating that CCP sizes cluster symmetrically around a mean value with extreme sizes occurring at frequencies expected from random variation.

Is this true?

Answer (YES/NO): NO